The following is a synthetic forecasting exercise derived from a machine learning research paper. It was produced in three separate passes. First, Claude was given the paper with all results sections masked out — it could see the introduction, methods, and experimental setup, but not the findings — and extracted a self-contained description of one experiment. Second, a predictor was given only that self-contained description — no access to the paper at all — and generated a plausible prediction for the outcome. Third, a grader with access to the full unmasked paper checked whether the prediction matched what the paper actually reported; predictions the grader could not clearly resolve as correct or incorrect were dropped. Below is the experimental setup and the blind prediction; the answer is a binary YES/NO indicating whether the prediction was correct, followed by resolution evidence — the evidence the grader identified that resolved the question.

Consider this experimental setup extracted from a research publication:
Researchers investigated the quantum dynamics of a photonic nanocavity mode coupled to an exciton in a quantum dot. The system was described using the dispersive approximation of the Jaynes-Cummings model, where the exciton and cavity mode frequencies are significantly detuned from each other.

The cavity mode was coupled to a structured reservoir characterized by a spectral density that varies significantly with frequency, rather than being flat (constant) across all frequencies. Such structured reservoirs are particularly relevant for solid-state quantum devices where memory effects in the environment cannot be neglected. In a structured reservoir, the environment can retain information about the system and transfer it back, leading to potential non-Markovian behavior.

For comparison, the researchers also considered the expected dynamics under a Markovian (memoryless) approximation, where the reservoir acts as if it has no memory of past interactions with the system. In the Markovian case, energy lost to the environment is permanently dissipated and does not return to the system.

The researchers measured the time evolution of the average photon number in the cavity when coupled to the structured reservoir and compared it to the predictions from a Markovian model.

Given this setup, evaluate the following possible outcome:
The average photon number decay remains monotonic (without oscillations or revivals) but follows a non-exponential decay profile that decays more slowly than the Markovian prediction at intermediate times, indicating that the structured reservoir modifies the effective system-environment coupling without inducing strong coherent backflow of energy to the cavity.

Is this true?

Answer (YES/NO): NO